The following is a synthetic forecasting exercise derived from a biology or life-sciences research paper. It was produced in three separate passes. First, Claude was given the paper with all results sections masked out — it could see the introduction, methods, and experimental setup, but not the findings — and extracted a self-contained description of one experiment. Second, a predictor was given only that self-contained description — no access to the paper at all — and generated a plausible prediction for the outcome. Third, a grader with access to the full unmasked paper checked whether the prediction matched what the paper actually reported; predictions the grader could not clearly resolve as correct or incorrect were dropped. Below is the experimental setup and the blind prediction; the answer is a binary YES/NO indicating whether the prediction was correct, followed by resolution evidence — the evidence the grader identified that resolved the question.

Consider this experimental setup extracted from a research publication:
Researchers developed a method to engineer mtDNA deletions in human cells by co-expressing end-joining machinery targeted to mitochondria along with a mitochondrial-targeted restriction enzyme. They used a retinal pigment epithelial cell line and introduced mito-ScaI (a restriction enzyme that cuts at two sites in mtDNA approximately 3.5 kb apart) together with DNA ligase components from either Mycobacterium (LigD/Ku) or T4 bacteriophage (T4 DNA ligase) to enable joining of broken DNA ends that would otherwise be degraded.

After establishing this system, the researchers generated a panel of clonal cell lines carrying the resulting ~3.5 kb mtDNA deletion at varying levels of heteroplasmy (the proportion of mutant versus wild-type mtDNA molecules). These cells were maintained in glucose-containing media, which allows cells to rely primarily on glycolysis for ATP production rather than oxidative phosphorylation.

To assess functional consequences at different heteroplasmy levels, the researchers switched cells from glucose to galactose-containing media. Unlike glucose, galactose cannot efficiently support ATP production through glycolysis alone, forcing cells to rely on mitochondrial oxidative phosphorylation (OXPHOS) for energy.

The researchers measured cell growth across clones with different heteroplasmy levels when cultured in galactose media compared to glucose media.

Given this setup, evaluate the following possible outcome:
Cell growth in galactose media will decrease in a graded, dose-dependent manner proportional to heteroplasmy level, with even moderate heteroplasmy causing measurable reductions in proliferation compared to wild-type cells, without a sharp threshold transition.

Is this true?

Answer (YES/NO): NO